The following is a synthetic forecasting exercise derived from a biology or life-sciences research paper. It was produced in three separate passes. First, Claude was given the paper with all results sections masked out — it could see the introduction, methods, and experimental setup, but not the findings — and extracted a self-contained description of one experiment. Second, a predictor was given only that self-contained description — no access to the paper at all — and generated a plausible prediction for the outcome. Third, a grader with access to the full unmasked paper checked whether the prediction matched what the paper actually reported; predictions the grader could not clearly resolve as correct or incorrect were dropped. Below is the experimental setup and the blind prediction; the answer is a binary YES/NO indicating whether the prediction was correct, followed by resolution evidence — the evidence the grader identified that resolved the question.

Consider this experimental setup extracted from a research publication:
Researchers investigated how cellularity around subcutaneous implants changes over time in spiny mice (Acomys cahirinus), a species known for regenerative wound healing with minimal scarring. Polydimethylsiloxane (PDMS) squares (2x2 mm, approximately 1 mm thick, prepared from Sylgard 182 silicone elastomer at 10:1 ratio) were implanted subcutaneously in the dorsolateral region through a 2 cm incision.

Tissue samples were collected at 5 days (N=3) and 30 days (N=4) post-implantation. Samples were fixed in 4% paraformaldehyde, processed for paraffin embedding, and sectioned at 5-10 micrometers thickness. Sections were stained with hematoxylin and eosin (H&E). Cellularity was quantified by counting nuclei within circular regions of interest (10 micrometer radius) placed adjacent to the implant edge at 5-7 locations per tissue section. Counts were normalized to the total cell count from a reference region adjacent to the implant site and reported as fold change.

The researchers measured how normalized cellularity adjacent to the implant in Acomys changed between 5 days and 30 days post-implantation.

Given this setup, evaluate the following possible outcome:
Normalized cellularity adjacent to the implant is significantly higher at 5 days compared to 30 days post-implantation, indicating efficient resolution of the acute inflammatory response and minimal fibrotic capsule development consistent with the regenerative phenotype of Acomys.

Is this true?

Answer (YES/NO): NO